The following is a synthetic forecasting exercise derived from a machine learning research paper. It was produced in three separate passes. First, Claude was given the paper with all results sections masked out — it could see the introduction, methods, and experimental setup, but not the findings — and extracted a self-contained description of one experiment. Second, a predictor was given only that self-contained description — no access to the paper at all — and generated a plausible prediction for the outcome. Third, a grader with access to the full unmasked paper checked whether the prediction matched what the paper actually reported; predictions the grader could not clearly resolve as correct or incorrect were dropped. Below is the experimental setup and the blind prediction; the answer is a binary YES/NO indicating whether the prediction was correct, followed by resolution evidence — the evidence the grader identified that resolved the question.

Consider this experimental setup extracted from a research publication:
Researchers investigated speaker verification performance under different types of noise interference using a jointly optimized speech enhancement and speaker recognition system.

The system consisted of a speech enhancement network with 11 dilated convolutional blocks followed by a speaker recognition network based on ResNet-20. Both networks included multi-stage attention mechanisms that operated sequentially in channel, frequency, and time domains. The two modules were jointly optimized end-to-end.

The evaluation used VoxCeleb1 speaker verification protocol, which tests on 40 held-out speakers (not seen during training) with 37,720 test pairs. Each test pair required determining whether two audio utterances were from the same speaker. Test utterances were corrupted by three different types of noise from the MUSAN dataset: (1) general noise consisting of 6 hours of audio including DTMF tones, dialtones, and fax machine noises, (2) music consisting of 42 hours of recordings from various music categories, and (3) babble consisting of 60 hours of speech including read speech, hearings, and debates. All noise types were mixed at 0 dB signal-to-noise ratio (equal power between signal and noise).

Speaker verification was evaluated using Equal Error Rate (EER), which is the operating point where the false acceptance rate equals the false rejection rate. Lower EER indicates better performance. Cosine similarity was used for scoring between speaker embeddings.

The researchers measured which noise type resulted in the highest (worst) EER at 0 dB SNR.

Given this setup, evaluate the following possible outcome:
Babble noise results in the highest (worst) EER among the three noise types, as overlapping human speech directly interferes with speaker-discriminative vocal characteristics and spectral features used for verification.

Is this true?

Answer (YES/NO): YES